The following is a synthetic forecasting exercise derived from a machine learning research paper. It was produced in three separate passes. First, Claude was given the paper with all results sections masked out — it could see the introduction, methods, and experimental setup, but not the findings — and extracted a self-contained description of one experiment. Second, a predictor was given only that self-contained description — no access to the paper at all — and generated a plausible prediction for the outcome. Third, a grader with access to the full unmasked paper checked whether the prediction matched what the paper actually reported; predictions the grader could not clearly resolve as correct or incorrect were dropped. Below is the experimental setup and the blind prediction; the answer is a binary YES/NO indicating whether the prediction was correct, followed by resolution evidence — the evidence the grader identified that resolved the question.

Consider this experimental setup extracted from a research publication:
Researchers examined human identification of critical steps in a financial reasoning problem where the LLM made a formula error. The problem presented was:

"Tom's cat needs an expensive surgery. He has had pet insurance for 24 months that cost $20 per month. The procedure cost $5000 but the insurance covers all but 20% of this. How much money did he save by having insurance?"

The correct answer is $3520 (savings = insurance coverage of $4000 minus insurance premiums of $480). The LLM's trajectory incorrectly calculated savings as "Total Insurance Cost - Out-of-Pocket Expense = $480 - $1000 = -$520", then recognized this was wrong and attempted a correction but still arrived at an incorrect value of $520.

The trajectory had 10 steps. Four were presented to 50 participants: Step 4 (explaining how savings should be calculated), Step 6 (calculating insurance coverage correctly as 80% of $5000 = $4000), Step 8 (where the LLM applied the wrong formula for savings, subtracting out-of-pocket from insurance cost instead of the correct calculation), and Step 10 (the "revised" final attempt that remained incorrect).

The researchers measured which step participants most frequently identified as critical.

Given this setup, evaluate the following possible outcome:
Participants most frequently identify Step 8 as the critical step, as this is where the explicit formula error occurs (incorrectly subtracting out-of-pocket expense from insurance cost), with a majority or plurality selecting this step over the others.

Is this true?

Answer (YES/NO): YES